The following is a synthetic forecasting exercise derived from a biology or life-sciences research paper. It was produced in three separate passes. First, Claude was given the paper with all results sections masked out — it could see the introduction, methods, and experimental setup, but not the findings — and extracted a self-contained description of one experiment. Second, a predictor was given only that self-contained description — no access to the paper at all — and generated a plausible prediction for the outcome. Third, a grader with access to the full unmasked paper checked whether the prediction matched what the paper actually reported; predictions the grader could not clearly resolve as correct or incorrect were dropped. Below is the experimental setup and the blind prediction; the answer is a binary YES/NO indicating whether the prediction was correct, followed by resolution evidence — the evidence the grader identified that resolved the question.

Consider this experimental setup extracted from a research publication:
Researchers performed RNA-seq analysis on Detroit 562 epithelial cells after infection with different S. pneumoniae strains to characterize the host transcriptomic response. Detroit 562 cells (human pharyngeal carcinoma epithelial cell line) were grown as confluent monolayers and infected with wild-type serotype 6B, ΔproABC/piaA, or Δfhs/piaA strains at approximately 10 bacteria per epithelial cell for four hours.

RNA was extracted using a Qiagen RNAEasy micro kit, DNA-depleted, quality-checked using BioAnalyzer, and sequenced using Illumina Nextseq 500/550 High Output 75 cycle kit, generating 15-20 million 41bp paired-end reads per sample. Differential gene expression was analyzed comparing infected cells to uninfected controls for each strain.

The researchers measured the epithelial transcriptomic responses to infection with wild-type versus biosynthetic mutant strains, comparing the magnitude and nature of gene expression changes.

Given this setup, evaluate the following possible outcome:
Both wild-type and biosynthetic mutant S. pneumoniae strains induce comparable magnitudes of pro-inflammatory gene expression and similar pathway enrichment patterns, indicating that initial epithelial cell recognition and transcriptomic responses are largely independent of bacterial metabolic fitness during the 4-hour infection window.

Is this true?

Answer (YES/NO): NO